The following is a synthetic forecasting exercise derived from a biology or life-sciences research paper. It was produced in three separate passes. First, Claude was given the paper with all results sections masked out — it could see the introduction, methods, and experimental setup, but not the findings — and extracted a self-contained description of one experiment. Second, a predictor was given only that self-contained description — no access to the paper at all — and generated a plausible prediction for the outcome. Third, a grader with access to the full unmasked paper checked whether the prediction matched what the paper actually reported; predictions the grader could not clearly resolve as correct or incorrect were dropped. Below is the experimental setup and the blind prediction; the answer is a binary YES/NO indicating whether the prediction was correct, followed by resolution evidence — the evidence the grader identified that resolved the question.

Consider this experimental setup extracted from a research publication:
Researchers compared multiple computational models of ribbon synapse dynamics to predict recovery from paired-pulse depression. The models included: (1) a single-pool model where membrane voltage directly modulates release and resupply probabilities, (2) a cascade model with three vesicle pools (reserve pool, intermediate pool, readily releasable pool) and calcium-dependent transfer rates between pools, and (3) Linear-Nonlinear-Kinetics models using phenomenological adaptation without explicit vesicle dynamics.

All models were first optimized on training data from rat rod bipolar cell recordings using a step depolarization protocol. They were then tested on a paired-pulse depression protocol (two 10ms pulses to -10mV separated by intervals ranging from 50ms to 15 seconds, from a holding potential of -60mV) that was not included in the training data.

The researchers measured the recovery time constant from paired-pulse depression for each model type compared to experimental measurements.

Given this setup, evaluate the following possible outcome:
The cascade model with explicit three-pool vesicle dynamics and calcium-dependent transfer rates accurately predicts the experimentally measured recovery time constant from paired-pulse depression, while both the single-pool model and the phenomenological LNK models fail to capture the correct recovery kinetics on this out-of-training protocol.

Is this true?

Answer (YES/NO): NO